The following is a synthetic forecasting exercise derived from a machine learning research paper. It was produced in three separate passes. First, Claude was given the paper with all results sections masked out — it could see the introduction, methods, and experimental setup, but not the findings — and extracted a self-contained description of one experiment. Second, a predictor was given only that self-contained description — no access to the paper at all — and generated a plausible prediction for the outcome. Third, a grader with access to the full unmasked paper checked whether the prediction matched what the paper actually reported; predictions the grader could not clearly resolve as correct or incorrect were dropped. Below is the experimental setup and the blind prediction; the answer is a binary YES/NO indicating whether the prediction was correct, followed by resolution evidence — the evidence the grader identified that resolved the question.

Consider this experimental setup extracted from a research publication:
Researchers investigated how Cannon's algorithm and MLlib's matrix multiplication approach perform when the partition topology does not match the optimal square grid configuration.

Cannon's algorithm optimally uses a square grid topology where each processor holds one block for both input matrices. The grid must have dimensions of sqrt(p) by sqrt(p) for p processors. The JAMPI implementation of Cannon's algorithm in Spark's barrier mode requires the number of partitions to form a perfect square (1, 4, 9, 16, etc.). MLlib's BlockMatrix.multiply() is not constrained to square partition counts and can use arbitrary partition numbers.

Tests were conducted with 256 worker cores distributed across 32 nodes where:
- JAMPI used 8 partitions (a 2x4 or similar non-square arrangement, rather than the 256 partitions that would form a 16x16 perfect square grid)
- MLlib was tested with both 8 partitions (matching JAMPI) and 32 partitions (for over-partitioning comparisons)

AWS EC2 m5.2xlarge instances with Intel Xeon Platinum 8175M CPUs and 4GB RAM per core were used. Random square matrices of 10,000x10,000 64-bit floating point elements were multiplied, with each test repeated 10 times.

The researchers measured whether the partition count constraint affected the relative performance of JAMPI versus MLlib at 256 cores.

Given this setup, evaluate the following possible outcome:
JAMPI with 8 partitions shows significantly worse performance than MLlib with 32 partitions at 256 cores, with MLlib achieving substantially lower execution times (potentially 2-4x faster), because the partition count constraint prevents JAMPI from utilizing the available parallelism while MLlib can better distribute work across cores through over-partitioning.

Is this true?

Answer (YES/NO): NO